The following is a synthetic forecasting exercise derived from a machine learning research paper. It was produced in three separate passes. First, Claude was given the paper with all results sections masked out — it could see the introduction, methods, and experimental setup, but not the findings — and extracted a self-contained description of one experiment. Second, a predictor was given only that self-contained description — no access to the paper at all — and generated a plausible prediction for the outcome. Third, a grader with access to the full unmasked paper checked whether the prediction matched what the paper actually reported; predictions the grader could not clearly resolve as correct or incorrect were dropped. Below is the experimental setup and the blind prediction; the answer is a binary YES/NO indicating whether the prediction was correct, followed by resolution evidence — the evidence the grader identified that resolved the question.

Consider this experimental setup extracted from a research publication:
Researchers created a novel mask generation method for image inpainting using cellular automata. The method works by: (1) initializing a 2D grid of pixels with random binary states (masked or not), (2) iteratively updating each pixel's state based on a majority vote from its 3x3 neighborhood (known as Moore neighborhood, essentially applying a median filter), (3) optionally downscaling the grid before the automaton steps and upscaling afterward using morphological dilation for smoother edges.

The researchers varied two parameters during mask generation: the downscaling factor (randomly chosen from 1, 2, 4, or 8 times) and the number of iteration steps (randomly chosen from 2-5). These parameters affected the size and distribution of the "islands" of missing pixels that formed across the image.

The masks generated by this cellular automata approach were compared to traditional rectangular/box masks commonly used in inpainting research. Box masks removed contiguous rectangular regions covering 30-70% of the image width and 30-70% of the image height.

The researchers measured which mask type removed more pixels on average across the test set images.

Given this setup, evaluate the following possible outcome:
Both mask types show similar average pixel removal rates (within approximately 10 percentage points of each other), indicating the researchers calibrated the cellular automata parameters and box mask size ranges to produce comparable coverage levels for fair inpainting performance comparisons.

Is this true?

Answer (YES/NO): NO